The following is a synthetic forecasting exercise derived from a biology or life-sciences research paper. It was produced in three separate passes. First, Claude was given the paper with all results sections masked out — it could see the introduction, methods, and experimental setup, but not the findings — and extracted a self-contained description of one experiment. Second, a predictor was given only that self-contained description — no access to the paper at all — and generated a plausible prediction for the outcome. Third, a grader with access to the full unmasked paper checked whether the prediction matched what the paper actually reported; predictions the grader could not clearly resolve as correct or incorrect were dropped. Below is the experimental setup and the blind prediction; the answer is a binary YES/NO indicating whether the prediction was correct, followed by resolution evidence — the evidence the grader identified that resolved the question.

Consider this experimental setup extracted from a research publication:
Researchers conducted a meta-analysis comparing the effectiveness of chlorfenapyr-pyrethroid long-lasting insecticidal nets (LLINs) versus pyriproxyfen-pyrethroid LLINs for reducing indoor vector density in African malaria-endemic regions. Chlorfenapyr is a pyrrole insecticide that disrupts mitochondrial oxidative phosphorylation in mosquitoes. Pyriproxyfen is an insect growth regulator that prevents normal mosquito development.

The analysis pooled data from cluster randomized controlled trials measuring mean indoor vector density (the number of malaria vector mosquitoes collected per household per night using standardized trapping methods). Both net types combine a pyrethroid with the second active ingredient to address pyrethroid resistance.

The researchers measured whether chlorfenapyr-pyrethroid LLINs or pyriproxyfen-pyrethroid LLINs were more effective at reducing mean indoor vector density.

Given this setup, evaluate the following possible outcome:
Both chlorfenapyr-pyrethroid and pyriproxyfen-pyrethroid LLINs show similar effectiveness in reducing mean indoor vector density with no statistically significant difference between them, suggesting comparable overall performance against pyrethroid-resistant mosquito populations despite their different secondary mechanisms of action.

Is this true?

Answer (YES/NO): NO